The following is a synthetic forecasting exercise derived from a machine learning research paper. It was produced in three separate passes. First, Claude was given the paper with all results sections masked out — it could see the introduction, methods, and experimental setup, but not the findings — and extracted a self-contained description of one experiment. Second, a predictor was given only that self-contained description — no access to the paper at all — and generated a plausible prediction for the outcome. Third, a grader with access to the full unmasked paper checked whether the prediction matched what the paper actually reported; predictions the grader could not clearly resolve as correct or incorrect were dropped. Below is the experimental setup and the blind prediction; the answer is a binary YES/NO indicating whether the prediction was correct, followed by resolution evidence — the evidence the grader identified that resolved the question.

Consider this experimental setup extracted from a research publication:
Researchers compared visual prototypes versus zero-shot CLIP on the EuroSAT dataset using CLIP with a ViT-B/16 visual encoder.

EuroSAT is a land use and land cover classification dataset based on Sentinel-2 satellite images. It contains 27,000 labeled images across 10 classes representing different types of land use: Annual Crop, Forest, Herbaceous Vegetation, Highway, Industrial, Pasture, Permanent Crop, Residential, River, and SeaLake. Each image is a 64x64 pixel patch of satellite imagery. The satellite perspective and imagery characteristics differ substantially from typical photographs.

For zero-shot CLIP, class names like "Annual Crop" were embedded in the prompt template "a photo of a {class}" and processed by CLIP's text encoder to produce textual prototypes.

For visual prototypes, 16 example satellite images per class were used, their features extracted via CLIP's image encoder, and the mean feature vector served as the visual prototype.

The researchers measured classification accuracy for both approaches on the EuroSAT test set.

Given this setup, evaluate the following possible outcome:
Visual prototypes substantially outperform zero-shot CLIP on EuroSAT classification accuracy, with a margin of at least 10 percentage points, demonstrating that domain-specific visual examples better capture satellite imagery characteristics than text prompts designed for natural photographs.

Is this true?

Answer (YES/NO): YES